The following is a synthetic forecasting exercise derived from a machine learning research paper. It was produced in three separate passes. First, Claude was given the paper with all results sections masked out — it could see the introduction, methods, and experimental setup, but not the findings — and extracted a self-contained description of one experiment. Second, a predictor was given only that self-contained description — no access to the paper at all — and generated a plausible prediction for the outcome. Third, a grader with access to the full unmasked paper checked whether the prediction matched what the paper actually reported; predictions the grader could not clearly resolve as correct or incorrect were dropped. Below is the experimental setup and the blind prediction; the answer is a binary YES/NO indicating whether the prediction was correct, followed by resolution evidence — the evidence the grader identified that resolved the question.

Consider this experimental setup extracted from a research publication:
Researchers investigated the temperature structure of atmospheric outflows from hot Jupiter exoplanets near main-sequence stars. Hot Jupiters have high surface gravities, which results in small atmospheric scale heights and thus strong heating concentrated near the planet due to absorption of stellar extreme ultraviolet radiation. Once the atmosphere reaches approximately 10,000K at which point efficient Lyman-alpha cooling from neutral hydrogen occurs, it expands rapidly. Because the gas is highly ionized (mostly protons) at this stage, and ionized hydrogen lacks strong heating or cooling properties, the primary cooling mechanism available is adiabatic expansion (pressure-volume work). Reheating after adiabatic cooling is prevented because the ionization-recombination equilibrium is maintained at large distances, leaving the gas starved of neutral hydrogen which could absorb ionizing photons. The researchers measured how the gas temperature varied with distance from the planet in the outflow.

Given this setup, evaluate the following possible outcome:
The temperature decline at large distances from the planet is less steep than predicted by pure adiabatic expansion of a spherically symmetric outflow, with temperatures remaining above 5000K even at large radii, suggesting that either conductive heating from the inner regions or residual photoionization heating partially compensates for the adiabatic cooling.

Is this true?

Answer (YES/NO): NO